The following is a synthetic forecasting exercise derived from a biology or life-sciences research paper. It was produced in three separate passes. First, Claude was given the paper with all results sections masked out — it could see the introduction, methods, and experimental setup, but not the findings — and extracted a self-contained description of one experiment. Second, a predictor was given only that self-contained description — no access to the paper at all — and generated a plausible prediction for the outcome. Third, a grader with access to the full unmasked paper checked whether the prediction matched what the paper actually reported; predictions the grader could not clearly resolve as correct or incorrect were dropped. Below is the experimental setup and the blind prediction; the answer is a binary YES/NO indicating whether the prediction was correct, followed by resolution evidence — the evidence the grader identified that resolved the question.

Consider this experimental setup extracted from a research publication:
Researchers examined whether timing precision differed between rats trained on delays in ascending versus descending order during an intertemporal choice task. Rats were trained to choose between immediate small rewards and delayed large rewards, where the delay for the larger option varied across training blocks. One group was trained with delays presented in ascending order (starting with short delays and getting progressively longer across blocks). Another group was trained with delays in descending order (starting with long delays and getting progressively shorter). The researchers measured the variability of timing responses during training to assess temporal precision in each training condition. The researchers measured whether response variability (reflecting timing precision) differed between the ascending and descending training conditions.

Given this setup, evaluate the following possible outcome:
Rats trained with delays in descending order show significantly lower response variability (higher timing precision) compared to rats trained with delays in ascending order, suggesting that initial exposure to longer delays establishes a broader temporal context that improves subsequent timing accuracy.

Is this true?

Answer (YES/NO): NO